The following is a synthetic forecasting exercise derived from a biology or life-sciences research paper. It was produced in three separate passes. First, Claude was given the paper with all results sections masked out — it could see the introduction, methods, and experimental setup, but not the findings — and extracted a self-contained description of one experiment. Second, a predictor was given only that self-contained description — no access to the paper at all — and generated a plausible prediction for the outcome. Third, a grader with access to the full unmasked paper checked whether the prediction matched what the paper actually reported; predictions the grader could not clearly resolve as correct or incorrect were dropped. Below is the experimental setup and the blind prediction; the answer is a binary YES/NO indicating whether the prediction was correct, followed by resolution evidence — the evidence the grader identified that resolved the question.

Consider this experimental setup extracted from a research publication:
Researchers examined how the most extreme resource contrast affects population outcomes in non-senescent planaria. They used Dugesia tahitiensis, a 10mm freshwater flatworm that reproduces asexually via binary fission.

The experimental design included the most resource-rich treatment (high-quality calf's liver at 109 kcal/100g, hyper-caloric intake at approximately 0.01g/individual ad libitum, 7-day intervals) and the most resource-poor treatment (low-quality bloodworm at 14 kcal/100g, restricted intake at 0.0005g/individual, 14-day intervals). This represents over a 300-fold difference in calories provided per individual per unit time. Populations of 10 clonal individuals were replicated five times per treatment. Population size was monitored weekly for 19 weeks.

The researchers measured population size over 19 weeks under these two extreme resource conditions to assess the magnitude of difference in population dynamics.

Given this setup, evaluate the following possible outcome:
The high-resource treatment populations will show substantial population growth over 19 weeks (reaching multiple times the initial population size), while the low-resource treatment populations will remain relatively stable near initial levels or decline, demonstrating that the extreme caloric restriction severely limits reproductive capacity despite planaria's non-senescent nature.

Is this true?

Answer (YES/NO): NO